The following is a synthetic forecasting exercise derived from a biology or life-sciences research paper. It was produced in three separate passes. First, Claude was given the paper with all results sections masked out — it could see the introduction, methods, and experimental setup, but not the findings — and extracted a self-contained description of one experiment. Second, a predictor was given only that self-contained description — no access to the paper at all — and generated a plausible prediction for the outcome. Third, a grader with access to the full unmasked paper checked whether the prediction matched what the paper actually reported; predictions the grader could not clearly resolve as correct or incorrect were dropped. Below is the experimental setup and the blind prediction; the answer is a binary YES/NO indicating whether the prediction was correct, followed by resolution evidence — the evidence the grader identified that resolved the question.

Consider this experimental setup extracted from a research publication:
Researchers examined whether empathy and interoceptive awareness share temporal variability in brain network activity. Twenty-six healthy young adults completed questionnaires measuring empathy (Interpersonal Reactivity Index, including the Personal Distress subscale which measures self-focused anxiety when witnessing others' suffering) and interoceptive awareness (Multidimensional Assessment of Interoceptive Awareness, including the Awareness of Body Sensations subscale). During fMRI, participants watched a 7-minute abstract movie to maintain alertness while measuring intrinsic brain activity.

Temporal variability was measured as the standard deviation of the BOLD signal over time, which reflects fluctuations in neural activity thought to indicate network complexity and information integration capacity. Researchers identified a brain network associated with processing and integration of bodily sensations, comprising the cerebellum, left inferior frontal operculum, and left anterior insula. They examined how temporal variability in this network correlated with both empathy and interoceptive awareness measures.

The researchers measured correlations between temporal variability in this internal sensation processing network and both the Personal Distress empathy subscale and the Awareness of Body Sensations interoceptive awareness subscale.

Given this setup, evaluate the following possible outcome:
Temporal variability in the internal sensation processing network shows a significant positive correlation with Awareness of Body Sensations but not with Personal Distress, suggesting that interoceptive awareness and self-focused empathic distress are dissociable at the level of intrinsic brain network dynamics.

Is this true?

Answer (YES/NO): NO